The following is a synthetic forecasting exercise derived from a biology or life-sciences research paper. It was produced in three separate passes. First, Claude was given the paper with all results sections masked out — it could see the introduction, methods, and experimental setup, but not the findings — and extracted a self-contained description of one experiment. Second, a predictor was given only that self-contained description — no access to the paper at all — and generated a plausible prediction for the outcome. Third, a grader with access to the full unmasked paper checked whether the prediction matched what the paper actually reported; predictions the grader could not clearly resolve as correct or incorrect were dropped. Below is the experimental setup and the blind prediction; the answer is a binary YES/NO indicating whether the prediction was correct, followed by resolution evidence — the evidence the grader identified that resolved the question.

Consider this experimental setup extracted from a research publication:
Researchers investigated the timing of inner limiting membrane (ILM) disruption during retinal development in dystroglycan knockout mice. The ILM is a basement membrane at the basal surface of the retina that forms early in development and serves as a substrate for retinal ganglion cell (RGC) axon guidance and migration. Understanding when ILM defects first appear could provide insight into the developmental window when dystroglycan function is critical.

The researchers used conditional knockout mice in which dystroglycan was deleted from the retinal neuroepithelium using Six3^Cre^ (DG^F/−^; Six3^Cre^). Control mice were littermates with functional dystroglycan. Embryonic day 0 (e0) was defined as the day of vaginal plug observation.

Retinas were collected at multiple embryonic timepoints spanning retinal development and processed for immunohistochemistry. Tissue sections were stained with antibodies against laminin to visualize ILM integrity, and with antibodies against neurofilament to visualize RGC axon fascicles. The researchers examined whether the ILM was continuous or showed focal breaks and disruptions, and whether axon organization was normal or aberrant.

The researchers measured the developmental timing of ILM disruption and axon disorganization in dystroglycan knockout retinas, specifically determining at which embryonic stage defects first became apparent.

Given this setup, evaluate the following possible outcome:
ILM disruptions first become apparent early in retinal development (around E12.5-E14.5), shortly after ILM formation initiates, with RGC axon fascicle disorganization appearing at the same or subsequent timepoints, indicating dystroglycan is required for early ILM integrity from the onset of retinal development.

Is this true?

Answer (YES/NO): NO